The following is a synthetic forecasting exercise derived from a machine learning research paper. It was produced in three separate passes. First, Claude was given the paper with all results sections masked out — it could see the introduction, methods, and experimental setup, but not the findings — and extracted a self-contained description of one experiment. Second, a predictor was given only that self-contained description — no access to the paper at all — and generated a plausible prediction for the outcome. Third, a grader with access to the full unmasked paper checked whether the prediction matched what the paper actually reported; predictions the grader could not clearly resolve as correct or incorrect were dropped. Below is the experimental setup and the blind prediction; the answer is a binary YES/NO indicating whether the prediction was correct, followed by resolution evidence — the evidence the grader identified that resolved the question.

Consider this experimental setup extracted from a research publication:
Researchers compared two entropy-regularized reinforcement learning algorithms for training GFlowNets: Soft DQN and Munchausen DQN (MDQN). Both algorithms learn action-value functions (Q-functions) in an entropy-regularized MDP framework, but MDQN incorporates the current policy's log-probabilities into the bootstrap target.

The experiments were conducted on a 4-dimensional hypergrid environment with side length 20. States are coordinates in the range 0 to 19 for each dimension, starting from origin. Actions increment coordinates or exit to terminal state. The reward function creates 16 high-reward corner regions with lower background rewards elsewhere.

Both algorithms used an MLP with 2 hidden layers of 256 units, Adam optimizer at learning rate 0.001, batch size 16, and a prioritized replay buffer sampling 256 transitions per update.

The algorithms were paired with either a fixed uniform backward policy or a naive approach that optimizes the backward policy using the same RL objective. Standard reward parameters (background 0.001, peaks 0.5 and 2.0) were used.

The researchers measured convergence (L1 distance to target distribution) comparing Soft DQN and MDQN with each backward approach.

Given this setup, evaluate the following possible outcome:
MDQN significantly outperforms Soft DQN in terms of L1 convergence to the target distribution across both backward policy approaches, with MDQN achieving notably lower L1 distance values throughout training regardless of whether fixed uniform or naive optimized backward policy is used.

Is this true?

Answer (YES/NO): NO